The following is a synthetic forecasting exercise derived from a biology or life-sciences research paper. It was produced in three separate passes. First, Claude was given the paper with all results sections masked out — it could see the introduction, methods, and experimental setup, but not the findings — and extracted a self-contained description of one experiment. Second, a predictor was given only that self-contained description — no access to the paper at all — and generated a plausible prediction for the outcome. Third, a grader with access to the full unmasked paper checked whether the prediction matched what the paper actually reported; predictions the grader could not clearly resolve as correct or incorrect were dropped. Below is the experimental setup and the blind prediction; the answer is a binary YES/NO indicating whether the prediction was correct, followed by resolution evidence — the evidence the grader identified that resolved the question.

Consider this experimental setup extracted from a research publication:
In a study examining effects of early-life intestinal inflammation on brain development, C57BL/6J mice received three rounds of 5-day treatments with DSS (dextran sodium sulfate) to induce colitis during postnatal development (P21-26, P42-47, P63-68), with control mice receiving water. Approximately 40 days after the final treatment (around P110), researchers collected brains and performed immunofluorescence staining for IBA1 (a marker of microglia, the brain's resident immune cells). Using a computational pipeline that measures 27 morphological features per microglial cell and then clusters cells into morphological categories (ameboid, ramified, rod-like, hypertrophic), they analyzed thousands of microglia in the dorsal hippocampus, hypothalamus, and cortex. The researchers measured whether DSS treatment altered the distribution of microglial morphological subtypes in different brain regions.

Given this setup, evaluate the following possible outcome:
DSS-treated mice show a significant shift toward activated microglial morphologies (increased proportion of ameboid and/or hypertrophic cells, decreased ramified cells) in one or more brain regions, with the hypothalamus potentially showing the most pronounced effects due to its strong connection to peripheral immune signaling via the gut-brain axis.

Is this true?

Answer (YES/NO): NO